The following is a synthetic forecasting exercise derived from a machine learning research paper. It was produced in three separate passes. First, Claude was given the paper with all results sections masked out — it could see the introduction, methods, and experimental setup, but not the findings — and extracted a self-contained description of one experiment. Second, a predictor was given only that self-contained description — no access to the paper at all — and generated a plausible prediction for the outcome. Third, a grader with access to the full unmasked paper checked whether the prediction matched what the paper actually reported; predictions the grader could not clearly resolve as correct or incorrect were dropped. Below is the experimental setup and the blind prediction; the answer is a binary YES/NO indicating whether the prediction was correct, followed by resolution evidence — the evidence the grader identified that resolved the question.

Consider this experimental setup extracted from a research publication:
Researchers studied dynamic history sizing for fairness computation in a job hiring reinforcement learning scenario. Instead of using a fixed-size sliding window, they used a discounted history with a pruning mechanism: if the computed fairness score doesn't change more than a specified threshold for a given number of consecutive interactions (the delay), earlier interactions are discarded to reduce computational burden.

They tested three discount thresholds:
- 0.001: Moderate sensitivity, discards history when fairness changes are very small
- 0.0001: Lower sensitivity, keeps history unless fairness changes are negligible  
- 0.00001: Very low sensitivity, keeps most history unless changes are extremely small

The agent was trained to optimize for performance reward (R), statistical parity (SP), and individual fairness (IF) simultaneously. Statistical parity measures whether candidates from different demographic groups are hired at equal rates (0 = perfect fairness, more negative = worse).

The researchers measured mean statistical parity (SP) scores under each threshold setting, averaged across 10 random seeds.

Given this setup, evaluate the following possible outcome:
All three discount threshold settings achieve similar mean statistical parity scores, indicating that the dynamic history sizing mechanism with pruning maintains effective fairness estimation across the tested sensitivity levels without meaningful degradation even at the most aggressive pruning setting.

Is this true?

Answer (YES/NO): NO